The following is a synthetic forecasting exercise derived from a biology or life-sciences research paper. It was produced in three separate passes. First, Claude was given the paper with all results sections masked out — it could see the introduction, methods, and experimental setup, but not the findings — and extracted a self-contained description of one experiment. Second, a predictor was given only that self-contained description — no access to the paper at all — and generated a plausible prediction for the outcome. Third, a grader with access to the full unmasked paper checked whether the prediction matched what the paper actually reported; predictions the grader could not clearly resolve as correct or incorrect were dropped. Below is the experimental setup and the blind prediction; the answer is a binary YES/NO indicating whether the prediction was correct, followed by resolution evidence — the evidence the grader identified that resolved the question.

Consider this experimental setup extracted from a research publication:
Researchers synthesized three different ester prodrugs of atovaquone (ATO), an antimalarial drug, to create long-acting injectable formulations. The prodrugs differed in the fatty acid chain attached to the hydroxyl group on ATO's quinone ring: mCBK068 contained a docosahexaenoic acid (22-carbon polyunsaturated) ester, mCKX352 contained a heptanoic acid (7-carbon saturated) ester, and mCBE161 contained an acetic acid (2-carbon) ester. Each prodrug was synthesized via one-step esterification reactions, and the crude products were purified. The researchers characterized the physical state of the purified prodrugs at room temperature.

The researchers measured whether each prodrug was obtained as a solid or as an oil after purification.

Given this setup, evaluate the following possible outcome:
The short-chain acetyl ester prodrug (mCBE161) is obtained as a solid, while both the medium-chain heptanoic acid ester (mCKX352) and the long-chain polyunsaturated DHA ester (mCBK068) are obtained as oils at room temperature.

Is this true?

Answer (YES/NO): NO